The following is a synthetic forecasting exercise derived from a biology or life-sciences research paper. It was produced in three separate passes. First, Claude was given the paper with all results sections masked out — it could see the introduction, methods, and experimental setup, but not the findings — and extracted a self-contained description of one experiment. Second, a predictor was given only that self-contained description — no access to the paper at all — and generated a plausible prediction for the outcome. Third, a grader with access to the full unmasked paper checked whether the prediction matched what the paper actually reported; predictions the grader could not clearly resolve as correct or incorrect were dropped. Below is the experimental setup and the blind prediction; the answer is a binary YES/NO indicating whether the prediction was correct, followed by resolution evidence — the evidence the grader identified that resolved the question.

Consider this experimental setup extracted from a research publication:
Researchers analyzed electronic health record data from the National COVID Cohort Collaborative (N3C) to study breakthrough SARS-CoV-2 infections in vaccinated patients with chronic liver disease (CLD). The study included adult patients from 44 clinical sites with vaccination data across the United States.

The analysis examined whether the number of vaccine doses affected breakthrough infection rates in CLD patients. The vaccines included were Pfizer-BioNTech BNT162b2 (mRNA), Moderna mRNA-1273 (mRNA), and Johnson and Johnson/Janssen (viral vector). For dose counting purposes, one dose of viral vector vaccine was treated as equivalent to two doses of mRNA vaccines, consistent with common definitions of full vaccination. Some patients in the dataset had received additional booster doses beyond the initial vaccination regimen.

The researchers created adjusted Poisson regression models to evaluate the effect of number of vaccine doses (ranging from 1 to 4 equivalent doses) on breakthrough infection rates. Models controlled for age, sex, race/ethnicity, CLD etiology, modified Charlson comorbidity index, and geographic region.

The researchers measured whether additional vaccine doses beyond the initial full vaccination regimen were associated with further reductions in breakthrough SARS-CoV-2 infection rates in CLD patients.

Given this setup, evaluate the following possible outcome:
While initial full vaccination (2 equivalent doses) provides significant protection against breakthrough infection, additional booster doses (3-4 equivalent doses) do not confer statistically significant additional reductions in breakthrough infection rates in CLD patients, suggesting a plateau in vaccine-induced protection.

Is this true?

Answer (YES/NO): NO